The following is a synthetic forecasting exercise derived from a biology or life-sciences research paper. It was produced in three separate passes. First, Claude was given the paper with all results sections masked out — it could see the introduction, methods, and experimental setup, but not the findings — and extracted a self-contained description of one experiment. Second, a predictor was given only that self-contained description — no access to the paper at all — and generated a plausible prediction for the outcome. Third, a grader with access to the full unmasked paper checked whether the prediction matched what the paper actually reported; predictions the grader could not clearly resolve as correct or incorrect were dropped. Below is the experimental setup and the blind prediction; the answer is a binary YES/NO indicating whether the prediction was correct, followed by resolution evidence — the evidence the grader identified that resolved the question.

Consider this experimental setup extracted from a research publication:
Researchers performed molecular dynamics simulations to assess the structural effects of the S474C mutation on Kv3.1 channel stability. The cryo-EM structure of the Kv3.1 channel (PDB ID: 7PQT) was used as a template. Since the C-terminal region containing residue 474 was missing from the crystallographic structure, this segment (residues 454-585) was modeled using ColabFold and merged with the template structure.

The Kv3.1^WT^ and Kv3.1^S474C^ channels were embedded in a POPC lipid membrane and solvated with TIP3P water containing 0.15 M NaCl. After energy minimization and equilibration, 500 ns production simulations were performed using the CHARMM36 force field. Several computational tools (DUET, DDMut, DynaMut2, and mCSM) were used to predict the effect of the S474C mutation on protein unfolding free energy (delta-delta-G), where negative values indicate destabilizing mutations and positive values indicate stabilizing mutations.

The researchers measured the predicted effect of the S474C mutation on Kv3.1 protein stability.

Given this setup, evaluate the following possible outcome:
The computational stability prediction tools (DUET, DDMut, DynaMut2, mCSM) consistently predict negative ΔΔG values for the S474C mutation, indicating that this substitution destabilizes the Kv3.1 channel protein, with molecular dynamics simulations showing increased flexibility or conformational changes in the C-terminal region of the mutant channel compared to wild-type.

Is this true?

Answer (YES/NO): YES